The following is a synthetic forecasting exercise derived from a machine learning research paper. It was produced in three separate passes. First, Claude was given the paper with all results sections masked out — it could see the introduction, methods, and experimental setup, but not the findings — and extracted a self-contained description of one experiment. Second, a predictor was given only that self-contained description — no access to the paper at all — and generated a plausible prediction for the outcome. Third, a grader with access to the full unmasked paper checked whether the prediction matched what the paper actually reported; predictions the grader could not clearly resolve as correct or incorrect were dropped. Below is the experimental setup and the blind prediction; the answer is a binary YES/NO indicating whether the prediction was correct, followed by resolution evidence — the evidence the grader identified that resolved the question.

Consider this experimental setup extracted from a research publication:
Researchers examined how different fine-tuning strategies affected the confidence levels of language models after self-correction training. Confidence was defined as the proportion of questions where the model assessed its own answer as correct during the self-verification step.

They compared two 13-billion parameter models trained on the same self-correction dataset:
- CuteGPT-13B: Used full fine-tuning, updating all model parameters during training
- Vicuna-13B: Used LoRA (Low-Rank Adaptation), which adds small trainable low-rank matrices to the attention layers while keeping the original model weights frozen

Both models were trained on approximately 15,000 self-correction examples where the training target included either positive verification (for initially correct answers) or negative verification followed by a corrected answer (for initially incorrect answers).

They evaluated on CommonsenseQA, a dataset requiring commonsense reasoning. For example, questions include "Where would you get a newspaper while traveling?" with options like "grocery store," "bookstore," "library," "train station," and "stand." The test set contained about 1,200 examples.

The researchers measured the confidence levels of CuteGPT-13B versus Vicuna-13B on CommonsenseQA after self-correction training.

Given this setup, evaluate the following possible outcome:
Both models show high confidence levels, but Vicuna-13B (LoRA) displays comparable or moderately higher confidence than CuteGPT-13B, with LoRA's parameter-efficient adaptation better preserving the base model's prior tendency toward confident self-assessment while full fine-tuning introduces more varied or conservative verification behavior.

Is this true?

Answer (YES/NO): NO